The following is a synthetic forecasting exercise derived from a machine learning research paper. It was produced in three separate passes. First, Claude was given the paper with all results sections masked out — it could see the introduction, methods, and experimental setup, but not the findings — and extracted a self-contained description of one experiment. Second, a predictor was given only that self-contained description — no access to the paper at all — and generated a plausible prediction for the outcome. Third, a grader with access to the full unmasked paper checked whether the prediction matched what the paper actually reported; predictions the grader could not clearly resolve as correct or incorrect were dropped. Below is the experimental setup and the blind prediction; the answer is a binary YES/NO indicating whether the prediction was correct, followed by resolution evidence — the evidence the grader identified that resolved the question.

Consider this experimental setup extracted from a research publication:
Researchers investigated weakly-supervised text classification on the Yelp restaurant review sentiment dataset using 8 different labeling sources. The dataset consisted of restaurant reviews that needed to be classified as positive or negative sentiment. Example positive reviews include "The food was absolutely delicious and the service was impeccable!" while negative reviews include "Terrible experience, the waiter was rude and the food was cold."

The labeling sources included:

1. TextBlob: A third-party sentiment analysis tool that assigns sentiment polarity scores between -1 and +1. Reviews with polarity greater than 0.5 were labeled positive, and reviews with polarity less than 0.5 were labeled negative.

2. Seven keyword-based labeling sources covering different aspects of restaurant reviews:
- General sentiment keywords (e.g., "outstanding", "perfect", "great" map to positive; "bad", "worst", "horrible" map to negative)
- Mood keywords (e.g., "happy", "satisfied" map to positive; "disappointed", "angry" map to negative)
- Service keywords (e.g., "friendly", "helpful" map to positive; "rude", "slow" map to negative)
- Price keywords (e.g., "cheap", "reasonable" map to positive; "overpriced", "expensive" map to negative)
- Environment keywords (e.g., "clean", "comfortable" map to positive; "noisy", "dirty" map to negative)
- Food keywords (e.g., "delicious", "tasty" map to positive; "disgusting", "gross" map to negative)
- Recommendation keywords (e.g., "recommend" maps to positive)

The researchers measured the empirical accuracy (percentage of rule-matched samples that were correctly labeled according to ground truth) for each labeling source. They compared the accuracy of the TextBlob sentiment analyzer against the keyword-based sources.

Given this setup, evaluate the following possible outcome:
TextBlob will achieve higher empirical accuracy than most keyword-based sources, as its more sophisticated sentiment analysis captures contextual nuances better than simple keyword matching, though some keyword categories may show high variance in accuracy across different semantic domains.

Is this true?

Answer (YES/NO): YES